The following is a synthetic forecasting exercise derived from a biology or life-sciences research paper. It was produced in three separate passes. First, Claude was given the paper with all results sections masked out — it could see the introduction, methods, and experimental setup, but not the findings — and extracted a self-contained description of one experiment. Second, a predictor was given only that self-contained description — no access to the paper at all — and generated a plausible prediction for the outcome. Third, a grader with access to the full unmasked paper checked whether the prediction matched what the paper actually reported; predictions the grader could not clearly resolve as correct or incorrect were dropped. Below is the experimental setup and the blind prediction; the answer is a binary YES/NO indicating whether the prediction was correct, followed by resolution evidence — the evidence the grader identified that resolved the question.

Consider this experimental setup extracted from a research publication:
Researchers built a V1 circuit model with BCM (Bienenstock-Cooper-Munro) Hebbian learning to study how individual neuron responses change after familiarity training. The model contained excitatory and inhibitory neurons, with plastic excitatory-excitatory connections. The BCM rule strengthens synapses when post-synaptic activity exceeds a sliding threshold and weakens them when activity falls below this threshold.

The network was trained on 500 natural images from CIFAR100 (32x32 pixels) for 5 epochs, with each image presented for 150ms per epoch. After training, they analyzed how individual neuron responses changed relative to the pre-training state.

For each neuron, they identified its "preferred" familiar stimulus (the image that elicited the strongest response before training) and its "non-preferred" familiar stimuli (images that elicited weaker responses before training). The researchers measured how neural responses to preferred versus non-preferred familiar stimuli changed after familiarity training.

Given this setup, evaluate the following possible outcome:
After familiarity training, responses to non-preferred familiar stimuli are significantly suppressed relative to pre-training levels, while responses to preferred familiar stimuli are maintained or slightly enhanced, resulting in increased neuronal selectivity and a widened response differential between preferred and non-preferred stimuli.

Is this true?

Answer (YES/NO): YES